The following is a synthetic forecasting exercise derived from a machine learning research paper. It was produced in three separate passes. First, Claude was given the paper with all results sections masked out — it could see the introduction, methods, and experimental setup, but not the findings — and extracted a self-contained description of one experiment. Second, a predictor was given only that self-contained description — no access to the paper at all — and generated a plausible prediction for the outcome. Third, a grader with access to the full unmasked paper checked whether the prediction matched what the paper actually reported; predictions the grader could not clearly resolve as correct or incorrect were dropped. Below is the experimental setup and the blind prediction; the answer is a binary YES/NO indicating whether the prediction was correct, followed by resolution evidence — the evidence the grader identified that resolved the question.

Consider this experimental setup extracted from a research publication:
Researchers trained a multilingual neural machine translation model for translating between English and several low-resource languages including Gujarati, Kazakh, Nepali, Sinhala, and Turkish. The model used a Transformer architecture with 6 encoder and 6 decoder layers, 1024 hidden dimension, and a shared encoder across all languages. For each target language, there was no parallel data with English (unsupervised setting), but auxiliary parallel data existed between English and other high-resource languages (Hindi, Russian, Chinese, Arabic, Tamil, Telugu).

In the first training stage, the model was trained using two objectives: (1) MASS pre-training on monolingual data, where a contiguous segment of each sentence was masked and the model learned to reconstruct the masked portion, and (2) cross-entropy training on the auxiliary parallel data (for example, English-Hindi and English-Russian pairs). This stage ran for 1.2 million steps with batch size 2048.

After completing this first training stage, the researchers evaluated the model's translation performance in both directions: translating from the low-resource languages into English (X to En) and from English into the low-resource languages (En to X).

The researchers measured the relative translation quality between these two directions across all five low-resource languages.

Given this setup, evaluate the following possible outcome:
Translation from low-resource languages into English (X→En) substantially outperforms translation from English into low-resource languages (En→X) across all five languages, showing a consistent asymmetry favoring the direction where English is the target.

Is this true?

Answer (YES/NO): YES